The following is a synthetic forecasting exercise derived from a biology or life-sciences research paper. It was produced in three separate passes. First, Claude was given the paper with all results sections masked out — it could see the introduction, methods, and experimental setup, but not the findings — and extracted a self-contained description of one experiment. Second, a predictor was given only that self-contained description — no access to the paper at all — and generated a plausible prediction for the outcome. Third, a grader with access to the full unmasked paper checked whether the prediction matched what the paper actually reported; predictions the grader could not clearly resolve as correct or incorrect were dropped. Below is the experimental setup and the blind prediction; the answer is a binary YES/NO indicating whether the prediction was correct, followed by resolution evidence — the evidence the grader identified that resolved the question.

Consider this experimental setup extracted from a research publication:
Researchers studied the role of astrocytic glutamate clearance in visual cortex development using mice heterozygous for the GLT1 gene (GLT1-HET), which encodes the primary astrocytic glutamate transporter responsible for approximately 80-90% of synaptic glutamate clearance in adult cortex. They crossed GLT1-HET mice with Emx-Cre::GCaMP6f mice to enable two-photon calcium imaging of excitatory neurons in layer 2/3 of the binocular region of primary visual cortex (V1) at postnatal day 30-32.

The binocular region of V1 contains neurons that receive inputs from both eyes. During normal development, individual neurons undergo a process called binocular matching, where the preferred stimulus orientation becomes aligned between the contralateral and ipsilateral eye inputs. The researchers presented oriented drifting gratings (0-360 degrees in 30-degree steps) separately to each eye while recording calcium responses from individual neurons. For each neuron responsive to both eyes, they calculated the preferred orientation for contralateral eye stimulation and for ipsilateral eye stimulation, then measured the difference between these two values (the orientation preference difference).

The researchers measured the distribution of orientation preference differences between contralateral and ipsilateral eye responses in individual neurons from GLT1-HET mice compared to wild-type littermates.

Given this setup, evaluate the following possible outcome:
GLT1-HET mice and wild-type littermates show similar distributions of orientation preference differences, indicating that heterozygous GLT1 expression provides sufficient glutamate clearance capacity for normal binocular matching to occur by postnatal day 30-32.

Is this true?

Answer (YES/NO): NO